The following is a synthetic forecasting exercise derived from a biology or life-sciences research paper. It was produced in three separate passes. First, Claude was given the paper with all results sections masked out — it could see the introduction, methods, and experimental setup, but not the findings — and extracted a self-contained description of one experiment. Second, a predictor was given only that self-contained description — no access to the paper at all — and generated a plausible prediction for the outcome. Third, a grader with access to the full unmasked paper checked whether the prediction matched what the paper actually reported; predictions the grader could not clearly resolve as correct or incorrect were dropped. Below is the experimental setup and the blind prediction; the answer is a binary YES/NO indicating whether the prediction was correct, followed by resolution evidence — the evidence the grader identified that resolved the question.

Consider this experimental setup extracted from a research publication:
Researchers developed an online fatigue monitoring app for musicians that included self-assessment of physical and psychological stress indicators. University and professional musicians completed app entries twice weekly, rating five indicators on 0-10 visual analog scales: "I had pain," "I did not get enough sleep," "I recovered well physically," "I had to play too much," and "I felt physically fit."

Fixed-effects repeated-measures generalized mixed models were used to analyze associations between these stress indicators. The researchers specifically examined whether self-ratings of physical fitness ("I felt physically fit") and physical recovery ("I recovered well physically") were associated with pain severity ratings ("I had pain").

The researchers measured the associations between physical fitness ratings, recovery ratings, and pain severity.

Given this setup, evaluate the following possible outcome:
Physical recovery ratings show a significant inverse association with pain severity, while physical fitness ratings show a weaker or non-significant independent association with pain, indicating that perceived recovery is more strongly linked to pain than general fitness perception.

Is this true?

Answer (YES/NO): NO